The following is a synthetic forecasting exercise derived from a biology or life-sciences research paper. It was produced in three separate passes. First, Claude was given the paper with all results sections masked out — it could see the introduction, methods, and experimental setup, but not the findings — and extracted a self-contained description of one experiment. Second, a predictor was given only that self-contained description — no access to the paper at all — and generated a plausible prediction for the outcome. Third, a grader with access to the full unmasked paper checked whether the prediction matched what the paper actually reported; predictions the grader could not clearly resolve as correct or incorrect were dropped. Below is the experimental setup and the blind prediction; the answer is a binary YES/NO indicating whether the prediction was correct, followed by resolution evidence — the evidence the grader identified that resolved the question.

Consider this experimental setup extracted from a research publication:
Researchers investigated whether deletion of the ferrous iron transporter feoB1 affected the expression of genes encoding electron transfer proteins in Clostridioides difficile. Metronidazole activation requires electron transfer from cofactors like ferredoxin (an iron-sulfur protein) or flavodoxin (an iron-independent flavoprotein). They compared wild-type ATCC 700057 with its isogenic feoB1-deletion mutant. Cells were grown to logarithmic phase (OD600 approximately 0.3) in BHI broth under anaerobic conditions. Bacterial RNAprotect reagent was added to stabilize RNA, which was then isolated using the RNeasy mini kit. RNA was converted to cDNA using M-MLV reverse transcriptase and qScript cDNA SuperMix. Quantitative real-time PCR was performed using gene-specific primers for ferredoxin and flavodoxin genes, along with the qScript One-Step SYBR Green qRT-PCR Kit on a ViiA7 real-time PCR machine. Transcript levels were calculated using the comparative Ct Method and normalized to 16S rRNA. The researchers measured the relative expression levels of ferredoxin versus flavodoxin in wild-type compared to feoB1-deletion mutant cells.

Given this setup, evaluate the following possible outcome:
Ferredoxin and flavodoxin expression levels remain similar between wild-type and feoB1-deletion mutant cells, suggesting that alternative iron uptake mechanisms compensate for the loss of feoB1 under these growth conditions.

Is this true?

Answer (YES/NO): NO